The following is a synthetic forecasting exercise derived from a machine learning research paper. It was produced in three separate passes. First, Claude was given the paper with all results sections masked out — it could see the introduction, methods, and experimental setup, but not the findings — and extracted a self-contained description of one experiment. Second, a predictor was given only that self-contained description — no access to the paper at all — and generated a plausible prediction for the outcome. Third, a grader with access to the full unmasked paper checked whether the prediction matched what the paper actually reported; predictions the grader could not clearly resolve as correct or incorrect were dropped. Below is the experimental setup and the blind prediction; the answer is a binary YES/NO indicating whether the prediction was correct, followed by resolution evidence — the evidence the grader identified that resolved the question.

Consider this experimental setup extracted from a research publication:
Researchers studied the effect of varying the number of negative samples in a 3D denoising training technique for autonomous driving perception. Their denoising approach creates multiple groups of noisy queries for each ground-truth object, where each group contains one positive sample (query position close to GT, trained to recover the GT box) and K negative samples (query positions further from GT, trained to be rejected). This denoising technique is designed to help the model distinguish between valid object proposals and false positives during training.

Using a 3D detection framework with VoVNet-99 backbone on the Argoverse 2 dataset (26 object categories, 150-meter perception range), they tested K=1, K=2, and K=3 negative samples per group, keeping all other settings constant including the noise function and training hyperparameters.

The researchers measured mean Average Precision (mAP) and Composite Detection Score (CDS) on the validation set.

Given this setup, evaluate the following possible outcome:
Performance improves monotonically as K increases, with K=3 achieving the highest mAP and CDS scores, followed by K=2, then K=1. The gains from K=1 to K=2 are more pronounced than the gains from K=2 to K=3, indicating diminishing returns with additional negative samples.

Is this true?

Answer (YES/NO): NO